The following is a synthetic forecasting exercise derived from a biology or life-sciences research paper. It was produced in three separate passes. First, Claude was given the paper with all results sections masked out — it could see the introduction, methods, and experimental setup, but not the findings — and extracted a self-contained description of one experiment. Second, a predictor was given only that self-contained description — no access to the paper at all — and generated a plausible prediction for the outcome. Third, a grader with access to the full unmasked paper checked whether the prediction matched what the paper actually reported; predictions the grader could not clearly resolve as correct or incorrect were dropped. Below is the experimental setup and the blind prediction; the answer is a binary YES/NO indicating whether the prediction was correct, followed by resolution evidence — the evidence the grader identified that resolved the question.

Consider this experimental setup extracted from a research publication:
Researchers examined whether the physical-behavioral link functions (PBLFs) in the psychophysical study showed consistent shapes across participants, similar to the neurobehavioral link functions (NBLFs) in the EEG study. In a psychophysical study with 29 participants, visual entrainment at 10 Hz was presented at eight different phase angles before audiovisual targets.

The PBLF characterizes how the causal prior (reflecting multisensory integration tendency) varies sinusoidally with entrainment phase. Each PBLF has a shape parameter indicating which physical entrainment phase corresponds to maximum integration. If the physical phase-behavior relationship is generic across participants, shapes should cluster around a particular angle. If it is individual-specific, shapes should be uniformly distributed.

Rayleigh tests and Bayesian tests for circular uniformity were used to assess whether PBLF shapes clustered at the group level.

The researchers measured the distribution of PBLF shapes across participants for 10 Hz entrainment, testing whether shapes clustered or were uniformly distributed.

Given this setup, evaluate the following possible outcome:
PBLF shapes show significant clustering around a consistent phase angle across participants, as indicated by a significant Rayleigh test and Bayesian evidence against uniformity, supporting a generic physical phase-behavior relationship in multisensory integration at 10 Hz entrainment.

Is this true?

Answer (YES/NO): NO